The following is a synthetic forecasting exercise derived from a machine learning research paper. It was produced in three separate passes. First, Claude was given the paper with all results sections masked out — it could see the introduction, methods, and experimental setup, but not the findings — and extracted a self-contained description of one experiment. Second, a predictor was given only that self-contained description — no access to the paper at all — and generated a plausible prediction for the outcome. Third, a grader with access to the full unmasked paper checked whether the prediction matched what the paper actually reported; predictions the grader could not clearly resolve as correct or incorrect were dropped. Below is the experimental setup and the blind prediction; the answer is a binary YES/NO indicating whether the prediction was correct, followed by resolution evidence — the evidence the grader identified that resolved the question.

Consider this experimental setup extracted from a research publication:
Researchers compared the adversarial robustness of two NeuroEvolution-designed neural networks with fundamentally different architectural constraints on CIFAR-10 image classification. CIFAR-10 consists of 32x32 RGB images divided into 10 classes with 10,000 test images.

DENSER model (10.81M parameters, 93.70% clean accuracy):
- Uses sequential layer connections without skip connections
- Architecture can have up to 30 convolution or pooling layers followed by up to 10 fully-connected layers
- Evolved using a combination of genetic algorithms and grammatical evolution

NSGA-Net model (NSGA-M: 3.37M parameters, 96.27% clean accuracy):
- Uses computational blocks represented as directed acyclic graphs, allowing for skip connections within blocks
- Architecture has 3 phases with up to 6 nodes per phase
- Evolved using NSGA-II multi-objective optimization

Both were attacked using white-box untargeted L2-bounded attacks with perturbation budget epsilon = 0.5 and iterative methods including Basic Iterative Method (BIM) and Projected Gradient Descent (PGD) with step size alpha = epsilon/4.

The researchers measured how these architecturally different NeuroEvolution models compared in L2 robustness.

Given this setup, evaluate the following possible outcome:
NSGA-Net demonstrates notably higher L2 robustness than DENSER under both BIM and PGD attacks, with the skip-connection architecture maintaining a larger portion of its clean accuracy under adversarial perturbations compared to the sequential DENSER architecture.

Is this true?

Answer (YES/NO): NO